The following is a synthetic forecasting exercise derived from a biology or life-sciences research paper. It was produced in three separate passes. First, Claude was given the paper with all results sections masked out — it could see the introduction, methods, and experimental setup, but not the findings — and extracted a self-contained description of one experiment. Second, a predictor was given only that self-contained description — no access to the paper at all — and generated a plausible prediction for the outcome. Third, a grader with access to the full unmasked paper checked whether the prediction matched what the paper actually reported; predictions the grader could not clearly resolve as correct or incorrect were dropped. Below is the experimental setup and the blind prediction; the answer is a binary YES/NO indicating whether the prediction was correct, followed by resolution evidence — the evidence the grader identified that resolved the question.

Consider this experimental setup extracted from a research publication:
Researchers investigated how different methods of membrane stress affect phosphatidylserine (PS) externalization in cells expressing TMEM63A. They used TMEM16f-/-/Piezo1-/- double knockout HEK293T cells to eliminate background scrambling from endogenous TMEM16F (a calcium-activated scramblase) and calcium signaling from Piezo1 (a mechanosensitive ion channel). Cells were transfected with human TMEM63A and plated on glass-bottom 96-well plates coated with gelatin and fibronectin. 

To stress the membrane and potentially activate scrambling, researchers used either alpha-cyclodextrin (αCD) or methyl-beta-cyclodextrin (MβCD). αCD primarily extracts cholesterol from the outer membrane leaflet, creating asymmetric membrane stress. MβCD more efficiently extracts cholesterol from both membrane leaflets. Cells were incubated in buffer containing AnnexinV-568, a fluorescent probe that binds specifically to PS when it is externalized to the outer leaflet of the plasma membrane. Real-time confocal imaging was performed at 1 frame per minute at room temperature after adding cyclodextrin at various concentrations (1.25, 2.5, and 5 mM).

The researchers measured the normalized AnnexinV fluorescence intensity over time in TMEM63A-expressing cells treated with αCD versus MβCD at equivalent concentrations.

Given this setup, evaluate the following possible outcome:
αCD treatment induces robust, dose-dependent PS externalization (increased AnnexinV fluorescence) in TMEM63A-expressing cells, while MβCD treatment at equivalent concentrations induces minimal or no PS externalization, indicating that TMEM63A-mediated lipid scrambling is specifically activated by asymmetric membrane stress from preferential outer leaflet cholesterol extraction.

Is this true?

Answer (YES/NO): NO